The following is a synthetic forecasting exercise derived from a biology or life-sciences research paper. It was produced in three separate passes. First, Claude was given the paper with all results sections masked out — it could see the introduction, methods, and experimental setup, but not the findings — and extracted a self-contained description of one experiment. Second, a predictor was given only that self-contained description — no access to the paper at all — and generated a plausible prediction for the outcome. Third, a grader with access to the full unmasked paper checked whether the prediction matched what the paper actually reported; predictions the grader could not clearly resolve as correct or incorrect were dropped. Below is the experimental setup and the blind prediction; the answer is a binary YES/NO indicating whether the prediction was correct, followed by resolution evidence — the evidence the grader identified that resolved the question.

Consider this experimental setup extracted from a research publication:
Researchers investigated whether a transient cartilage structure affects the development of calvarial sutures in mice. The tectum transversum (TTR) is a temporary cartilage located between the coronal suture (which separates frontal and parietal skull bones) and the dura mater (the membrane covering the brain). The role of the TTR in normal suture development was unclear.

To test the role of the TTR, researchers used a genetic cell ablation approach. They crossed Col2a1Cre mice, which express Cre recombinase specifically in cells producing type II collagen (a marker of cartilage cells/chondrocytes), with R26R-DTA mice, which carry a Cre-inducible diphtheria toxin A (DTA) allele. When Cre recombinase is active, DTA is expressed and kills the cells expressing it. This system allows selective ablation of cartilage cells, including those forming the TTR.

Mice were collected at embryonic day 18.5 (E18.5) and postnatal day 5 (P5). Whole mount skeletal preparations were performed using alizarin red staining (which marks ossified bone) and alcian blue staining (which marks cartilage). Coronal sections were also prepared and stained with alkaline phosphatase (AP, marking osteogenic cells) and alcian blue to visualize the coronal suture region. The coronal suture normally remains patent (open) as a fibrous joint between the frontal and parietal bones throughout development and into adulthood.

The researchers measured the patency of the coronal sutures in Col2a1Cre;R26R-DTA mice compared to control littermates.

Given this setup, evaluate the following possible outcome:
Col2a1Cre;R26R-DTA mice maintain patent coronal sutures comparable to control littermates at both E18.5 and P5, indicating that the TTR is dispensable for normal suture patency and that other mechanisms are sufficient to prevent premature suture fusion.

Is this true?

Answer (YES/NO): NO